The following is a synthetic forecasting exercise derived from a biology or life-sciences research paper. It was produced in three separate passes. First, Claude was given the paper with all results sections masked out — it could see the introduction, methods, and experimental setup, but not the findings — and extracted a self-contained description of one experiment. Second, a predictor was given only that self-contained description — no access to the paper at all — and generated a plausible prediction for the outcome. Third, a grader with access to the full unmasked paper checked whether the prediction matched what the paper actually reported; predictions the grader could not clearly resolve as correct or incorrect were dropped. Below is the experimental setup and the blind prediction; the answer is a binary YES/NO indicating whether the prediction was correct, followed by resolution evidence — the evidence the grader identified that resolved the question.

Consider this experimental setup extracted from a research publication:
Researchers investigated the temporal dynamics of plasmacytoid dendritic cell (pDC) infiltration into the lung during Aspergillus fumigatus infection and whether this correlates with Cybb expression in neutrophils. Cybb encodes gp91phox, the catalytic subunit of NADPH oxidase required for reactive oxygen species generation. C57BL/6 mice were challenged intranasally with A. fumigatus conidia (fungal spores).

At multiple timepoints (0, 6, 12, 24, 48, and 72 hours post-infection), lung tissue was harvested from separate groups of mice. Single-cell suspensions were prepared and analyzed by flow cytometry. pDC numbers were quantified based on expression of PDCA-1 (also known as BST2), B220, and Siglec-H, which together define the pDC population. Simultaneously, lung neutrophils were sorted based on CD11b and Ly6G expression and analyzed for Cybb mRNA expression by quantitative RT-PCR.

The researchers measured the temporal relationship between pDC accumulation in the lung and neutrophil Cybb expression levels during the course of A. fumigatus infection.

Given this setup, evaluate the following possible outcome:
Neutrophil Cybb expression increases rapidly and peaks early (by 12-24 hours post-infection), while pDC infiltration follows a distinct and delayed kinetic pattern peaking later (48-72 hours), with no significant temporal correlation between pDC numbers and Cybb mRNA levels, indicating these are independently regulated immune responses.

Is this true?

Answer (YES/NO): NO